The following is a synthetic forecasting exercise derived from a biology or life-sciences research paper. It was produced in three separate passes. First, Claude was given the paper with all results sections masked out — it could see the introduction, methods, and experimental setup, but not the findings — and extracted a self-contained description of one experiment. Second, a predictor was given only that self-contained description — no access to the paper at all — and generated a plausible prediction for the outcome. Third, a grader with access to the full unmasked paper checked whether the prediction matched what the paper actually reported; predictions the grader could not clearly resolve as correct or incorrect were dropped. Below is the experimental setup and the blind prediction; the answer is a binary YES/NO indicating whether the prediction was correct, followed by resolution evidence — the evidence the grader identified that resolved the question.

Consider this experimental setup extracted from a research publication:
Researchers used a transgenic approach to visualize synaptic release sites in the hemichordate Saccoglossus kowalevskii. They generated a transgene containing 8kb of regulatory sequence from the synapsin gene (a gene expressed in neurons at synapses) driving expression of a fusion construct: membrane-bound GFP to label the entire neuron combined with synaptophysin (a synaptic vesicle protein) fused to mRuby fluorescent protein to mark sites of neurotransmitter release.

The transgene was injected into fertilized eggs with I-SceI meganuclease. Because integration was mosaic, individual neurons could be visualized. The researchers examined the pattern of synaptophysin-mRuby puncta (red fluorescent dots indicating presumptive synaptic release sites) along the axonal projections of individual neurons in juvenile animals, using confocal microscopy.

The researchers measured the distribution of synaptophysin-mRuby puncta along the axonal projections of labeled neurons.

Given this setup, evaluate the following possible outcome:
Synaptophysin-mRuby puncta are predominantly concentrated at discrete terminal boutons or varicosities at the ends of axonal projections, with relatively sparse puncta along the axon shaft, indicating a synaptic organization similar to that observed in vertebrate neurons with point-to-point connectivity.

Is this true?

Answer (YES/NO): NO